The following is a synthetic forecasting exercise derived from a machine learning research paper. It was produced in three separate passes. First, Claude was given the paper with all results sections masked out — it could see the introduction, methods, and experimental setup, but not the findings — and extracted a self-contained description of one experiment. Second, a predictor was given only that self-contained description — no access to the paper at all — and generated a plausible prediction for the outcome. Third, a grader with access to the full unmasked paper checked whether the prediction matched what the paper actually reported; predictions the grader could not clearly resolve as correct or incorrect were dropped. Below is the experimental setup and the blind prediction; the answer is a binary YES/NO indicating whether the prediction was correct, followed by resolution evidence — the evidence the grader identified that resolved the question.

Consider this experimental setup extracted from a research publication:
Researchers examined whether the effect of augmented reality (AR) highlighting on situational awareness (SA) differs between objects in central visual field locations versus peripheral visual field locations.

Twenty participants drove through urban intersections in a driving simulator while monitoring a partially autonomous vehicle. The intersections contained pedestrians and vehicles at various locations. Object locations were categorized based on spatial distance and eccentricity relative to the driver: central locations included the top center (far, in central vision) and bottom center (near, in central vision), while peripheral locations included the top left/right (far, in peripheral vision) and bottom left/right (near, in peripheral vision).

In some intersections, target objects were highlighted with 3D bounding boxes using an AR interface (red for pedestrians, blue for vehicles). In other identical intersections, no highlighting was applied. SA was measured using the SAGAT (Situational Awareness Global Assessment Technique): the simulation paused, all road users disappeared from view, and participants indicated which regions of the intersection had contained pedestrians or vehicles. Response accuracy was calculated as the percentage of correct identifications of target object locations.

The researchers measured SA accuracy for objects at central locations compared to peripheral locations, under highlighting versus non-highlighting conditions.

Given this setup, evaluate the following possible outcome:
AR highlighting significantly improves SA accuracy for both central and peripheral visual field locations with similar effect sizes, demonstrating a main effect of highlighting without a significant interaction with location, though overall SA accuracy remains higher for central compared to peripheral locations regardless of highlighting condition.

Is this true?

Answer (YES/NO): NO